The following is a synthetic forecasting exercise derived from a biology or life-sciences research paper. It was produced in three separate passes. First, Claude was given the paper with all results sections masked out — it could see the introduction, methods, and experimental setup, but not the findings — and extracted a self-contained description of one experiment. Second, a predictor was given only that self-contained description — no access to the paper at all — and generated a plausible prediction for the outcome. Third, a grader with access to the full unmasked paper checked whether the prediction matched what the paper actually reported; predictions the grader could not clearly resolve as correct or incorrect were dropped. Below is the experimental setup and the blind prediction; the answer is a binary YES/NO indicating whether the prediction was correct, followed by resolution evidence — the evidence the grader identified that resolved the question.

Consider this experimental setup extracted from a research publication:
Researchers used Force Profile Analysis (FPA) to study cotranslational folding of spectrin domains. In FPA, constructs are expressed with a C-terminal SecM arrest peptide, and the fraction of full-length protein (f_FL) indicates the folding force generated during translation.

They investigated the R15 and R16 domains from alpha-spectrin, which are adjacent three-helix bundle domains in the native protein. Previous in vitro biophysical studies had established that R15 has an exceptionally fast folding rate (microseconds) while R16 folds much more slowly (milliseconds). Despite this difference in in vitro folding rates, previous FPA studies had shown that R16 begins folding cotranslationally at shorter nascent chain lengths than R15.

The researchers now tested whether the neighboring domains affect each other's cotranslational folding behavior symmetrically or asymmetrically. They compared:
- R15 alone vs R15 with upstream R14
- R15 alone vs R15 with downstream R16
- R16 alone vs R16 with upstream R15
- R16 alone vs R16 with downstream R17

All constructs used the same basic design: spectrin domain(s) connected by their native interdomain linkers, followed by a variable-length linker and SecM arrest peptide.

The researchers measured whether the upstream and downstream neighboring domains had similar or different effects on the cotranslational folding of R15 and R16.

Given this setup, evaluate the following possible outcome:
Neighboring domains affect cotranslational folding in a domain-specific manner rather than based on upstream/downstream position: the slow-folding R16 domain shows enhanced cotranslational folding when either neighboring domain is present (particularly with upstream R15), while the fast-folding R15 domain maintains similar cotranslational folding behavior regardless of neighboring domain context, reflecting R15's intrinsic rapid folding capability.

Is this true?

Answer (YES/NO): NO